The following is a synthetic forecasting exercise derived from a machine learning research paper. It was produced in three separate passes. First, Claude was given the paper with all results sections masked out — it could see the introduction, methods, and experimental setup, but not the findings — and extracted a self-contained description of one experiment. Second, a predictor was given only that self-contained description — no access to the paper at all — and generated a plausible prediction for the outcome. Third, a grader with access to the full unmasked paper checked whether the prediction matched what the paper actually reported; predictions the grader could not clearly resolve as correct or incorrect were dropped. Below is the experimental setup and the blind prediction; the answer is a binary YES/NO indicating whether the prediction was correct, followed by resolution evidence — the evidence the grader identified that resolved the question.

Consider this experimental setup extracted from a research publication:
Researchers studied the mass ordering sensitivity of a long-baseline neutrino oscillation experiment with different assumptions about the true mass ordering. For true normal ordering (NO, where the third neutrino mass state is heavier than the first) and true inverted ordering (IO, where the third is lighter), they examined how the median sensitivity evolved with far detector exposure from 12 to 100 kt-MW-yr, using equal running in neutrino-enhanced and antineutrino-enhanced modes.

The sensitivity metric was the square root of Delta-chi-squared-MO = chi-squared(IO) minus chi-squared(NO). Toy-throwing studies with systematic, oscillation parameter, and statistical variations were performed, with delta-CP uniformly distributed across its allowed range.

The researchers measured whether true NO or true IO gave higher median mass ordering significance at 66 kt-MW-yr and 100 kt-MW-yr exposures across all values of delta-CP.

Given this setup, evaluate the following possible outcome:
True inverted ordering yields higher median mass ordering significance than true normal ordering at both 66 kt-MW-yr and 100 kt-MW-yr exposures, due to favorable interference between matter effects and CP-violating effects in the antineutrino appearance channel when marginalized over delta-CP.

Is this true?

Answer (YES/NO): NO